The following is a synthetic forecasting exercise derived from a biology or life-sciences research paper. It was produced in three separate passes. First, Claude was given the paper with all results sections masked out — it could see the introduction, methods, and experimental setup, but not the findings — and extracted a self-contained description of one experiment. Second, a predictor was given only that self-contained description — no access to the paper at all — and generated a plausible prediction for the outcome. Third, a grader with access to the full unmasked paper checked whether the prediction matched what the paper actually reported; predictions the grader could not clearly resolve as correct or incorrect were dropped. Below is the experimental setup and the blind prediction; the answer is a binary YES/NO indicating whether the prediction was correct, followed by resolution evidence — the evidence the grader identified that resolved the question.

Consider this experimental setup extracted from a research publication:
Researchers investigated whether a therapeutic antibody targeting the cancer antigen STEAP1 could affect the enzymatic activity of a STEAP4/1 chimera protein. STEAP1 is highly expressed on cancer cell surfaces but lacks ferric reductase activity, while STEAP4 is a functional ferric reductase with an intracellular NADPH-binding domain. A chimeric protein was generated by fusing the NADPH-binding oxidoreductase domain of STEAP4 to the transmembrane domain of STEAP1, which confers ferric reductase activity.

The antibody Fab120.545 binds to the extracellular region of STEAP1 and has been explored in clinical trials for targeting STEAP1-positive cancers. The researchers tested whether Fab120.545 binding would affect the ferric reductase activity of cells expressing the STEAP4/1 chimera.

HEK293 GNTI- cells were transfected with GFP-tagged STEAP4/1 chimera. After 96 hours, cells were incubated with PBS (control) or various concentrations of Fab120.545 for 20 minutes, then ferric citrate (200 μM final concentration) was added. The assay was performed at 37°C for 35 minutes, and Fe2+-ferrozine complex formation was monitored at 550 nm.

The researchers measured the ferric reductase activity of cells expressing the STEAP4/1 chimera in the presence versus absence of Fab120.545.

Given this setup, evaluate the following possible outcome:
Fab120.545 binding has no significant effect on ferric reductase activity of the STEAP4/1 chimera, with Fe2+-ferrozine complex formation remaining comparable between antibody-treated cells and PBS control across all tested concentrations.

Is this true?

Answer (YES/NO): NO